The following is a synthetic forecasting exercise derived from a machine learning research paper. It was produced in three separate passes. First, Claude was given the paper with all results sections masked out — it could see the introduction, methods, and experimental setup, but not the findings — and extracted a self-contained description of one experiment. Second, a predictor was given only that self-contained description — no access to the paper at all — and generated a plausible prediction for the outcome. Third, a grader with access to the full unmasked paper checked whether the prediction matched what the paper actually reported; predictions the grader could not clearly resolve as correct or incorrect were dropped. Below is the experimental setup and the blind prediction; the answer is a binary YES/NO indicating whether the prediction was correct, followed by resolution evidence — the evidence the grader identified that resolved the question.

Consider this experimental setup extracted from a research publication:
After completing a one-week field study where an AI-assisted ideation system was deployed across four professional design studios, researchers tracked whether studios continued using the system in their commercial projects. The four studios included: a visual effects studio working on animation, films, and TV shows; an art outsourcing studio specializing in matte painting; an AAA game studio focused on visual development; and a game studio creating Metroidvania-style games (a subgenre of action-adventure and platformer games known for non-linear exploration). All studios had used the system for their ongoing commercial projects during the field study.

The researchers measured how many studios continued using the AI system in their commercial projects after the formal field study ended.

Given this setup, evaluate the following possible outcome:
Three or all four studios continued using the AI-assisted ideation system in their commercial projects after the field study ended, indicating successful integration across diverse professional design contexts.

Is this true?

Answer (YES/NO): NO